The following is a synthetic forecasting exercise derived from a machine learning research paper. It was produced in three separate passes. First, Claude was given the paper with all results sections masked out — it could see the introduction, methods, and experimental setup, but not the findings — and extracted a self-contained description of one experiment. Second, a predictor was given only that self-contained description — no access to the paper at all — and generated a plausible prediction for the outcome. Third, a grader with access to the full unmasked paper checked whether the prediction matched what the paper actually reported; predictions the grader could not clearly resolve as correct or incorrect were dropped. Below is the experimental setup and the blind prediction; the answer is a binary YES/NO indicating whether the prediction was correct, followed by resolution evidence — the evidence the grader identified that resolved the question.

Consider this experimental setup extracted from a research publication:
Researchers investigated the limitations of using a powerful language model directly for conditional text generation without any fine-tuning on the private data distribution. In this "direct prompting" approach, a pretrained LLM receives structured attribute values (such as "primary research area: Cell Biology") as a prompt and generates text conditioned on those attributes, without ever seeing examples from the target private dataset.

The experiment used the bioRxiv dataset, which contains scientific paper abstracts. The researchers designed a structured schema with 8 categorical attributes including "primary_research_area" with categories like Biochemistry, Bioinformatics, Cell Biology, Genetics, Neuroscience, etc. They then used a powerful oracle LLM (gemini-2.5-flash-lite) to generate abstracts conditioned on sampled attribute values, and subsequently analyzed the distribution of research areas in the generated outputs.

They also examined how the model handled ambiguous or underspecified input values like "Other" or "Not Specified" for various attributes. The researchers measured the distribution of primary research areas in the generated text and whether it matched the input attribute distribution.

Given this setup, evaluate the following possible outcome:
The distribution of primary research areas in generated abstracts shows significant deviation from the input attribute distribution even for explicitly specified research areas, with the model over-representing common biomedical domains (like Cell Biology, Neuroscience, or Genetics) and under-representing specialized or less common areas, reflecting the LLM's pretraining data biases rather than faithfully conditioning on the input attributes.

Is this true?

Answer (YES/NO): YES